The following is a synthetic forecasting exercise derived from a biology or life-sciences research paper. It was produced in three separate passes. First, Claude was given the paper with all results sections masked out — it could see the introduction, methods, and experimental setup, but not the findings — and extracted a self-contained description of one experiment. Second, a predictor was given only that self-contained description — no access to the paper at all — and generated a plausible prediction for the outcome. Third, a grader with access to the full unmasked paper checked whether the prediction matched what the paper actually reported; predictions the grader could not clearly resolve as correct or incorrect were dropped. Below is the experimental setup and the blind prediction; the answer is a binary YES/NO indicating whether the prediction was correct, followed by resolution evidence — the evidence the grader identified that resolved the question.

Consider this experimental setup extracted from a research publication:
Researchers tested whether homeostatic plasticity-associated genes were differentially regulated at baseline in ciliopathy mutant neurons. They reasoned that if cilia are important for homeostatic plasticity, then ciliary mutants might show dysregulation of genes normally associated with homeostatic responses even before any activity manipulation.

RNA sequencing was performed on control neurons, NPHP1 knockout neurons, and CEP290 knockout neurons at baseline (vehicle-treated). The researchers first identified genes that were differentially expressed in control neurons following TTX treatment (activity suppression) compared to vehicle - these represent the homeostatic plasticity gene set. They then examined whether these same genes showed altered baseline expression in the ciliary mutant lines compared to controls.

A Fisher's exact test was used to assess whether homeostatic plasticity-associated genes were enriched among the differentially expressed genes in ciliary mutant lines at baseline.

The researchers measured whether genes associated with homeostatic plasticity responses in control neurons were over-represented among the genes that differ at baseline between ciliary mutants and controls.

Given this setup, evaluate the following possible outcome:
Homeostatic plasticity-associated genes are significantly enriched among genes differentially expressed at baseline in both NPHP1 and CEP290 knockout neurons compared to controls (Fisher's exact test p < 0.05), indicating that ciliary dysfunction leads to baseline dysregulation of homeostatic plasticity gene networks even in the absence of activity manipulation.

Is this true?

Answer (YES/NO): YES